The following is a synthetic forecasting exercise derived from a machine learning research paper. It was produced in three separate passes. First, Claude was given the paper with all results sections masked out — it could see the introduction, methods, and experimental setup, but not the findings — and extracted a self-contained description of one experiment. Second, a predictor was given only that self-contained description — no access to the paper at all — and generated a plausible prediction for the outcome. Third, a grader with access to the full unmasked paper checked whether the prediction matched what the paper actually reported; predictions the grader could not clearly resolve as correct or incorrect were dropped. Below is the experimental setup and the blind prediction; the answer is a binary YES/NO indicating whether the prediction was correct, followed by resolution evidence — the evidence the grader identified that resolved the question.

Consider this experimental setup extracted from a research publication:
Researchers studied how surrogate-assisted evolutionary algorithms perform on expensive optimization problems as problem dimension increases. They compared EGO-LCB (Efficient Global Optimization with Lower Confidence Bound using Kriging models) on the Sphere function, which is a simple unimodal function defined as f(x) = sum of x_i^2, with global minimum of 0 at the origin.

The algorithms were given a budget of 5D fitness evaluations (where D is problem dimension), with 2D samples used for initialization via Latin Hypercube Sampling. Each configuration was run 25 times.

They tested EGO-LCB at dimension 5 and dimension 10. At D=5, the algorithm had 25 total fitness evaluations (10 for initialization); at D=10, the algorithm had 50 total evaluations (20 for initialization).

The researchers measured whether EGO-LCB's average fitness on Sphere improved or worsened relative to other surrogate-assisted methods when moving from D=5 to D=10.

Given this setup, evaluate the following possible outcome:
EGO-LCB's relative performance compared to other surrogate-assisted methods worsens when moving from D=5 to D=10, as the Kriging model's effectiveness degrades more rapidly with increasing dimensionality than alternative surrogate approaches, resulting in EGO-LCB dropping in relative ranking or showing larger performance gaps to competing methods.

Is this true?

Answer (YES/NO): YES